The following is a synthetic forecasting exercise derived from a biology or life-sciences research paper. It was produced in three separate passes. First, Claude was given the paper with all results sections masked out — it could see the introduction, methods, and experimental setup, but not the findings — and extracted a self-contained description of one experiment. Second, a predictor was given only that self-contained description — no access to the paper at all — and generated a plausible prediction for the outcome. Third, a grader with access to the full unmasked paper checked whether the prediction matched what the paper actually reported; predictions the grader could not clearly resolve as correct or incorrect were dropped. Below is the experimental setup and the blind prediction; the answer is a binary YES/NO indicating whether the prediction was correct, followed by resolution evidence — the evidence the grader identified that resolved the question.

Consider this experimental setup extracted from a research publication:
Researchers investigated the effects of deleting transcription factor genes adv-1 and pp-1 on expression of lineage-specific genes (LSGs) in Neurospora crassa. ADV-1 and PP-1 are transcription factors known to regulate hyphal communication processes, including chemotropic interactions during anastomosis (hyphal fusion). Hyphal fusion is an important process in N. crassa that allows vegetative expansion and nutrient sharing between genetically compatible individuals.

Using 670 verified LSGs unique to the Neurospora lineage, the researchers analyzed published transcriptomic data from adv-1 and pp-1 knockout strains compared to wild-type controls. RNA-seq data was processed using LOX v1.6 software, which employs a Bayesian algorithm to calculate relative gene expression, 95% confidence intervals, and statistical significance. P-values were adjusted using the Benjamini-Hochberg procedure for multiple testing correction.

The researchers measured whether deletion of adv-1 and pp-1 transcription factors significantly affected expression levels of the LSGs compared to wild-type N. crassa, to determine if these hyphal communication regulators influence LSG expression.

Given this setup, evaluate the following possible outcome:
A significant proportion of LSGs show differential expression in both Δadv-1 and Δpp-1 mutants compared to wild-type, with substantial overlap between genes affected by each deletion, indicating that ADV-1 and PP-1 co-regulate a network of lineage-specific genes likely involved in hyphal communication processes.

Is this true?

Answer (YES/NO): YES